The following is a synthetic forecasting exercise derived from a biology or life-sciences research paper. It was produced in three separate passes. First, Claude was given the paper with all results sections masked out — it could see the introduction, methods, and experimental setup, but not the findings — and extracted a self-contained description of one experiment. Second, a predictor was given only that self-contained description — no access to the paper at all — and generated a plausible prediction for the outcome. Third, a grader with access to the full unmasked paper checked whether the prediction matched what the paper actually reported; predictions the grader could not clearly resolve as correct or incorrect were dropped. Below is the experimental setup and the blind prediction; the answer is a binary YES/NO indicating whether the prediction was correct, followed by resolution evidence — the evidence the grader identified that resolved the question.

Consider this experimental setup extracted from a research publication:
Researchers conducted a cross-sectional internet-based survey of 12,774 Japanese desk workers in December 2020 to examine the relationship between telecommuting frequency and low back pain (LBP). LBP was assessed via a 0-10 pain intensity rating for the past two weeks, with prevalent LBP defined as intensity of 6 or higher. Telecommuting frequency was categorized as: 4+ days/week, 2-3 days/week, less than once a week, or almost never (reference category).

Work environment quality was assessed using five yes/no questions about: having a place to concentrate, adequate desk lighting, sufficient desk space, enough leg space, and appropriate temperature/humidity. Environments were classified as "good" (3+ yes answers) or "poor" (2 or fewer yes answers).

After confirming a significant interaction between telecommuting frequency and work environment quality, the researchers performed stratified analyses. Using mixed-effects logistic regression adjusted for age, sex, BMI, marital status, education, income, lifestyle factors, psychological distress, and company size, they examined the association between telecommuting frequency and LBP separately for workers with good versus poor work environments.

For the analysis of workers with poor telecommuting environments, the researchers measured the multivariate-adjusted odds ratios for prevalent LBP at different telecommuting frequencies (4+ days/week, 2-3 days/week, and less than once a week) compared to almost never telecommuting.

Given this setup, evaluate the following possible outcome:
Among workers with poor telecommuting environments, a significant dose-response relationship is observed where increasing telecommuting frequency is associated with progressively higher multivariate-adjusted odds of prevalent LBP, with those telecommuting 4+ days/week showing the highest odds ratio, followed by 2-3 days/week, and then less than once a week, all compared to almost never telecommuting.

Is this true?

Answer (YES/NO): YES